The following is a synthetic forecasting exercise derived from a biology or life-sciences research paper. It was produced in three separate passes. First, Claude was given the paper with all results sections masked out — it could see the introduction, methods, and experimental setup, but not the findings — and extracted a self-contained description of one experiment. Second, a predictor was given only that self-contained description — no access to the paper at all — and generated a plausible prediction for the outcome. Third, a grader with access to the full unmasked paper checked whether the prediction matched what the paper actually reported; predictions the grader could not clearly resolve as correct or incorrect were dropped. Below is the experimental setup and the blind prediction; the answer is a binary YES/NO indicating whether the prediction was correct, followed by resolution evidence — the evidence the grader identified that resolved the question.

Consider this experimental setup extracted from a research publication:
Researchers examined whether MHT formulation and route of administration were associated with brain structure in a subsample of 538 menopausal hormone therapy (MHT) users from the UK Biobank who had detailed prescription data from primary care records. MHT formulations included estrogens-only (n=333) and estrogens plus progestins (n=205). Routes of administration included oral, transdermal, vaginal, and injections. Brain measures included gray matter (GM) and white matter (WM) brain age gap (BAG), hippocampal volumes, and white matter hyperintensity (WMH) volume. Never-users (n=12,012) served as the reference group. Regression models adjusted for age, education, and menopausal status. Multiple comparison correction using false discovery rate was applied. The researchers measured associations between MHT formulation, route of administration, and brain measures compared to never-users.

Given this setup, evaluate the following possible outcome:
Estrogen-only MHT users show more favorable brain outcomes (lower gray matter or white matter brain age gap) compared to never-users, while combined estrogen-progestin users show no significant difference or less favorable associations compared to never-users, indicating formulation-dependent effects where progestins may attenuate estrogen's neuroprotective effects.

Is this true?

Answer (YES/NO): NO